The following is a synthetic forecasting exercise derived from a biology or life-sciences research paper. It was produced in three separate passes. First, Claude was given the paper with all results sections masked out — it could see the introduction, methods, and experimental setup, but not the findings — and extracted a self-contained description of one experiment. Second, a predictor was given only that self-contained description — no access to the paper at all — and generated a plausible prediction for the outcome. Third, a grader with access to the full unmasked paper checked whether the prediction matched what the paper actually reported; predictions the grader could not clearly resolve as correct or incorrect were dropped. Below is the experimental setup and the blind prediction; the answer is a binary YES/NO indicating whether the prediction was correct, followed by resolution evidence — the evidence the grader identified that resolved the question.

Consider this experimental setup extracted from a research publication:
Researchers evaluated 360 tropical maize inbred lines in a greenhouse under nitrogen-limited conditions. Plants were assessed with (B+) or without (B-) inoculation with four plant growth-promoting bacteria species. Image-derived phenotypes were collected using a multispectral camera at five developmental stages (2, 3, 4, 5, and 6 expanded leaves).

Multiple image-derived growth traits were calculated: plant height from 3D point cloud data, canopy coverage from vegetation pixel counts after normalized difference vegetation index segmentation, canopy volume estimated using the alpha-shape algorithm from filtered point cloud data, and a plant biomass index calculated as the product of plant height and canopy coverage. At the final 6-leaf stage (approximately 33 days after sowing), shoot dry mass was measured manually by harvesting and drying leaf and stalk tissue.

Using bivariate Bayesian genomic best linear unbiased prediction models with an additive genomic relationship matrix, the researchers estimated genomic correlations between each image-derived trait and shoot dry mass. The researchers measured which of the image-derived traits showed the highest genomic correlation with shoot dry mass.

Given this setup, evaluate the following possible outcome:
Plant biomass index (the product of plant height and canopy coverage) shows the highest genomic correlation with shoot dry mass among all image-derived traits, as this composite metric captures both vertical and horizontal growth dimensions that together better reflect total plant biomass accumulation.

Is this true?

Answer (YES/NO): YES